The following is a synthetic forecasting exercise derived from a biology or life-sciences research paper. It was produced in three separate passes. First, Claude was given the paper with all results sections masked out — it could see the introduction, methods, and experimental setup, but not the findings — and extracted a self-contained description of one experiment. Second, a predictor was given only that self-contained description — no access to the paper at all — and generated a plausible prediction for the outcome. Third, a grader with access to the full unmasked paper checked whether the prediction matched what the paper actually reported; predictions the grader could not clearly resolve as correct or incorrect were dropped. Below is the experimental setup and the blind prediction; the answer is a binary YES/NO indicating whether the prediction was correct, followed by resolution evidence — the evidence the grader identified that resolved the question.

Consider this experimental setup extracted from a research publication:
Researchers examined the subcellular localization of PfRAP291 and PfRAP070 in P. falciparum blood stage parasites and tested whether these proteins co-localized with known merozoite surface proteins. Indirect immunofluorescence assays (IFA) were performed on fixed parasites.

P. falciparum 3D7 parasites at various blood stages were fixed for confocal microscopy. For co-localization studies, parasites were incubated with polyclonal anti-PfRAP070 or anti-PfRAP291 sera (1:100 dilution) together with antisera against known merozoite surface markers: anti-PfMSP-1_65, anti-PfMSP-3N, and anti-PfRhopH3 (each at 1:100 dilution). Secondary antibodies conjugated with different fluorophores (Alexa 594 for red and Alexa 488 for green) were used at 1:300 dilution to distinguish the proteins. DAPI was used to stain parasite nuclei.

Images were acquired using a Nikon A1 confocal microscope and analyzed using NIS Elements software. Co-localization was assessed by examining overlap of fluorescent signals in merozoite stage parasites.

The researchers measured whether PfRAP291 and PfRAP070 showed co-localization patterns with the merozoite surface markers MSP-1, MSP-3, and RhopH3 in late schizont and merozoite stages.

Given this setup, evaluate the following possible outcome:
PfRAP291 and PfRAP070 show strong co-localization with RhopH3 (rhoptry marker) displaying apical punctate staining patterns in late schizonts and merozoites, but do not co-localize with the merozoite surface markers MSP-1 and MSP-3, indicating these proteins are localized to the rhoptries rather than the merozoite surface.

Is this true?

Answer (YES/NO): NO